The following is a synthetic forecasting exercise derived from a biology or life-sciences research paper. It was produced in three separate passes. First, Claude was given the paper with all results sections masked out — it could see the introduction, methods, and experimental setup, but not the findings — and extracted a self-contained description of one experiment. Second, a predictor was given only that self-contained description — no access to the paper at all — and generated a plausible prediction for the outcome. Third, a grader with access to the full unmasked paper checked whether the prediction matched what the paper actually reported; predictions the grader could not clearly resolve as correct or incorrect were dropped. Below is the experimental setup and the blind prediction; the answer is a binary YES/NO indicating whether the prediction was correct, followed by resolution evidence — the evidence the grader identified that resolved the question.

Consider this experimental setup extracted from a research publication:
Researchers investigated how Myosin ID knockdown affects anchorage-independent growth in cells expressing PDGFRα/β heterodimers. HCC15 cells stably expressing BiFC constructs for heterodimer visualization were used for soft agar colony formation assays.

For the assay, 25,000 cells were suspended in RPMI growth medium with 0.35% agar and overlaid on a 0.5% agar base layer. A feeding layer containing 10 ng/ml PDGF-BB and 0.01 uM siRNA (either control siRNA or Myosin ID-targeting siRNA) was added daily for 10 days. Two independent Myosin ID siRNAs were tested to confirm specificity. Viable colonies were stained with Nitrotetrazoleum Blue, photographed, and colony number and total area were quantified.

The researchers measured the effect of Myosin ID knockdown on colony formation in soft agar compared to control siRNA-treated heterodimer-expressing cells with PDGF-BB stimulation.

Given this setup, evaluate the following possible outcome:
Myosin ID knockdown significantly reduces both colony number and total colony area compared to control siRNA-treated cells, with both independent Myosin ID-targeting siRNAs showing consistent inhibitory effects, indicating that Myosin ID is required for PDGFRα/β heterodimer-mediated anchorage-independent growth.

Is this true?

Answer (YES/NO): NO